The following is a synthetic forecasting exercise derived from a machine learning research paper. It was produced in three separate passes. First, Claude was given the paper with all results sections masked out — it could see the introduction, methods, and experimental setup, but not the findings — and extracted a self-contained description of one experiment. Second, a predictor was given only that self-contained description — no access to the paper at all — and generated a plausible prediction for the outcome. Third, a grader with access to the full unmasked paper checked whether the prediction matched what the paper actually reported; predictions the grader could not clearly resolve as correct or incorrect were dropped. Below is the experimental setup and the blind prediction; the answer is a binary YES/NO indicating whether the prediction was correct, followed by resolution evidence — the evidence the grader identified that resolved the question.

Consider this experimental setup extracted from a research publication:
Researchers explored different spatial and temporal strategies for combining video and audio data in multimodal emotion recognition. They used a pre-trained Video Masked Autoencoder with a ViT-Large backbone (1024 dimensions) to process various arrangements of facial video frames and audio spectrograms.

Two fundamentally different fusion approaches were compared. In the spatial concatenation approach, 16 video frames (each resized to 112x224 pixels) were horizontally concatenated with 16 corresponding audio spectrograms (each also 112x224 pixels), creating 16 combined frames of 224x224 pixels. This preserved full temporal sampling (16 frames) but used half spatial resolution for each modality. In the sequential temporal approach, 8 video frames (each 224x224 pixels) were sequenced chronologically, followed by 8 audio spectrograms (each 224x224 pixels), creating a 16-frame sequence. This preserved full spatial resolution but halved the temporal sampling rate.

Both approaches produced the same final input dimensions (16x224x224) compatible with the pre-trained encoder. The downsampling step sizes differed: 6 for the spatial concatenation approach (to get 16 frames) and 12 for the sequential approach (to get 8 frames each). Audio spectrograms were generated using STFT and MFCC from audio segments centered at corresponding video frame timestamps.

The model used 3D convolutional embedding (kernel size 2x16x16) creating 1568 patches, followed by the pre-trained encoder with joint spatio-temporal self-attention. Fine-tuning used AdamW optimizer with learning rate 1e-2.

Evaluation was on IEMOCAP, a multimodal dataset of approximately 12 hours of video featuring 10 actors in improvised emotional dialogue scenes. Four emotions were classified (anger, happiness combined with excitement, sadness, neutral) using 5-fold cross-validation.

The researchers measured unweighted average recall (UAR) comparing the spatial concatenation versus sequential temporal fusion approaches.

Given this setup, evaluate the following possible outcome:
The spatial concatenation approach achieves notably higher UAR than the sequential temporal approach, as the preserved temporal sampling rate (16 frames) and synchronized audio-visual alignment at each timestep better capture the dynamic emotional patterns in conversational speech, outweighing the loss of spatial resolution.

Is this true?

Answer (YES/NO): NO